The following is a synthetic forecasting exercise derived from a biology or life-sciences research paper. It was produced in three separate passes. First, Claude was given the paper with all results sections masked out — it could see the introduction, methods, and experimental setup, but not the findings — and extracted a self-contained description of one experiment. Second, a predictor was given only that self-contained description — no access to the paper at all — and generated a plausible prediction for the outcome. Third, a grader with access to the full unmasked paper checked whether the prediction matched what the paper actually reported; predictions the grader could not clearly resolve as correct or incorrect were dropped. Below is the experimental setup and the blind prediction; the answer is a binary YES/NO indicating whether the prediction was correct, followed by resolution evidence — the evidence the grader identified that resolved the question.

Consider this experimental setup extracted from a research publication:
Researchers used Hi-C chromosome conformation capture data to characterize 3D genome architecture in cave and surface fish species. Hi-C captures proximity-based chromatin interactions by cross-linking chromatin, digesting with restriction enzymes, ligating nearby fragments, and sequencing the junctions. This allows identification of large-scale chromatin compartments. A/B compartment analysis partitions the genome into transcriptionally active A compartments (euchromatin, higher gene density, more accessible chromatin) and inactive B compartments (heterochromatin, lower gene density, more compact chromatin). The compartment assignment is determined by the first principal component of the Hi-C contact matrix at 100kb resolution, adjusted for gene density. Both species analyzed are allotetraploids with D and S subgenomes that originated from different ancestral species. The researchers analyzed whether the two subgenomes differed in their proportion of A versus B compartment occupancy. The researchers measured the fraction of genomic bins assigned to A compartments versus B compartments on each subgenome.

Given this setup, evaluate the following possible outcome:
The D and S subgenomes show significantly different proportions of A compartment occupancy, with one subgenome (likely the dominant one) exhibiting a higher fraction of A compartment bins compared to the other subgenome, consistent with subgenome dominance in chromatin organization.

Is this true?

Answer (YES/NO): NO